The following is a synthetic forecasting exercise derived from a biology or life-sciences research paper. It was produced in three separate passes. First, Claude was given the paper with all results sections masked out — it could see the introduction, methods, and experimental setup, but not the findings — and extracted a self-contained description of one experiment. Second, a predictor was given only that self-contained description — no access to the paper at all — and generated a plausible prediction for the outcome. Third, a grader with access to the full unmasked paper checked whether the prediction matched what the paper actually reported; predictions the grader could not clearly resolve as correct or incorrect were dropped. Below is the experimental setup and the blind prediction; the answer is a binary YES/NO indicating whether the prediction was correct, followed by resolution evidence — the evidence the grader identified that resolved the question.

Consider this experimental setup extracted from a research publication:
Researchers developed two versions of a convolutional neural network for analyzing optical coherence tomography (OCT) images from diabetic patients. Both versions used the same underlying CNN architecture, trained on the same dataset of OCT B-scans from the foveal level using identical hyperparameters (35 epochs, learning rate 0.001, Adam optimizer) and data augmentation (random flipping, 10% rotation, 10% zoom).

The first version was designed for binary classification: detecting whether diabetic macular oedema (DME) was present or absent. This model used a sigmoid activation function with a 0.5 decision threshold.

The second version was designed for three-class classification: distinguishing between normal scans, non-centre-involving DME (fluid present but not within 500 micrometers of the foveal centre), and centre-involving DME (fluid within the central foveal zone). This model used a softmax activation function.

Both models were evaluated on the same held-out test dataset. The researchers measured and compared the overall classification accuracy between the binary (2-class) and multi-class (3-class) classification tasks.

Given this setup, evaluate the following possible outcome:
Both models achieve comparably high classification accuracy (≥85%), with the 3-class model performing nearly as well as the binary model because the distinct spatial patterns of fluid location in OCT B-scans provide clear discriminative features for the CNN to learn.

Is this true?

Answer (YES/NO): NO